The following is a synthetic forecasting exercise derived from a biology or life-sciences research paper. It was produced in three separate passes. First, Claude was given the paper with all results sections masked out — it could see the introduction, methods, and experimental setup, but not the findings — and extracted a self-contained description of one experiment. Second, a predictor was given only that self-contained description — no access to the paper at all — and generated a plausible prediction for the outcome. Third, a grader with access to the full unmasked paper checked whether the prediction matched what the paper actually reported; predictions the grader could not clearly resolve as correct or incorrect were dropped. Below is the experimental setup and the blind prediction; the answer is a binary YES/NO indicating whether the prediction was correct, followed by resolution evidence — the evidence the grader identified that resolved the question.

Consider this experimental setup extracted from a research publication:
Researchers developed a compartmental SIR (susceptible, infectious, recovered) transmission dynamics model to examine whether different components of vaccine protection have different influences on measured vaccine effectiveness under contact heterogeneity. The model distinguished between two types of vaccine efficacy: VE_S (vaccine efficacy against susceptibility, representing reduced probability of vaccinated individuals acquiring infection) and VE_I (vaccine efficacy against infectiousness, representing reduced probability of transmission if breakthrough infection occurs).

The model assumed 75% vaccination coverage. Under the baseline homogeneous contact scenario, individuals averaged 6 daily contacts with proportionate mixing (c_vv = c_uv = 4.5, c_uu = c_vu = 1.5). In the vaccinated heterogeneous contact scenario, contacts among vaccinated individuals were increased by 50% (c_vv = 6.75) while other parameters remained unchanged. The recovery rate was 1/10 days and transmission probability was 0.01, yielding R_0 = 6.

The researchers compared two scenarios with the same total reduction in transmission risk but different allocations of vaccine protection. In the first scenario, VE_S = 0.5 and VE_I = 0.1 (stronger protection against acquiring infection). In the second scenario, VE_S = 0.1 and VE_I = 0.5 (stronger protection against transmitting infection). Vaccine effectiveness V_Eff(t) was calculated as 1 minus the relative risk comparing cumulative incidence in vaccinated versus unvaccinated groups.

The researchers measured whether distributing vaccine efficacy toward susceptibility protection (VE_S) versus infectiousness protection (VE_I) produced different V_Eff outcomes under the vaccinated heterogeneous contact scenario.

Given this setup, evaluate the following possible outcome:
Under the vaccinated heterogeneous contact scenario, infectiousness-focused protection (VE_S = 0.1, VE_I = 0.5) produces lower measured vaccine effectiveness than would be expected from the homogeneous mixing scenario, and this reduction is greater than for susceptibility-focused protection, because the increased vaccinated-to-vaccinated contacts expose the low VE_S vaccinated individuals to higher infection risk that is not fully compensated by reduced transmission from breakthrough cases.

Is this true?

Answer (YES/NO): YES